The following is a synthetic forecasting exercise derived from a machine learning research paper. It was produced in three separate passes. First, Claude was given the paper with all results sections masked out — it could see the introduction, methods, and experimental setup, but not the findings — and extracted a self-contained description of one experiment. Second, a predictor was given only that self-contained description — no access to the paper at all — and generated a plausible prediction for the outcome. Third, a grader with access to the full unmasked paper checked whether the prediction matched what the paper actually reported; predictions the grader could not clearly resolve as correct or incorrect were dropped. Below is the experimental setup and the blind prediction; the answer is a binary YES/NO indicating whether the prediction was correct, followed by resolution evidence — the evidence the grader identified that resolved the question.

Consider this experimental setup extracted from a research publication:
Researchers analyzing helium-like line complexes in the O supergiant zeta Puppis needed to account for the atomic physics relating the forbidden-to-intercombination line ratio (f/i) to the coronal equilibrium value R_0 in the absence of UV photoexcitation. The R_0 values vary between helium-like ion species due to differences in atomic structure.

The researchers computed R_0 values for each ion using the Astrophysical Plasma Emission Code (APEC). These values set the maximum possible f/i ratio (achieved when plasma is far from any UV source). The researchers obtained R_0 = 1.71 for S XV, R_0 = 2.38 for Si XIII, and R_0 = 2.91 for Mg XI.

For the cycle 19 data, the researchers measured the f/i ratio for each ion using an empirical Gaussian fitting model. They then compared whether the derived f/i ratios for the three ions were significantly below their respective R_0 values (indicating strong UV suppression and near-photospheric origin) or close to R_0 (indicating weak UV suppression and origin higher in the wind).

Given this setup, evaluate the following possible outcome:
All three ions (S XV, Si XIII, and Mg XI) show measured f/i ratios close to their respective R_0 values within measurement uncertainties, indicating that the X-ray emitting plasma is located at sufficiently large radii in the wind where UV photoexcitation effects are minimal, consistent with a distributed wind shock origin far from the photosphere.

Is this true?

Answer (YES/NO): NO